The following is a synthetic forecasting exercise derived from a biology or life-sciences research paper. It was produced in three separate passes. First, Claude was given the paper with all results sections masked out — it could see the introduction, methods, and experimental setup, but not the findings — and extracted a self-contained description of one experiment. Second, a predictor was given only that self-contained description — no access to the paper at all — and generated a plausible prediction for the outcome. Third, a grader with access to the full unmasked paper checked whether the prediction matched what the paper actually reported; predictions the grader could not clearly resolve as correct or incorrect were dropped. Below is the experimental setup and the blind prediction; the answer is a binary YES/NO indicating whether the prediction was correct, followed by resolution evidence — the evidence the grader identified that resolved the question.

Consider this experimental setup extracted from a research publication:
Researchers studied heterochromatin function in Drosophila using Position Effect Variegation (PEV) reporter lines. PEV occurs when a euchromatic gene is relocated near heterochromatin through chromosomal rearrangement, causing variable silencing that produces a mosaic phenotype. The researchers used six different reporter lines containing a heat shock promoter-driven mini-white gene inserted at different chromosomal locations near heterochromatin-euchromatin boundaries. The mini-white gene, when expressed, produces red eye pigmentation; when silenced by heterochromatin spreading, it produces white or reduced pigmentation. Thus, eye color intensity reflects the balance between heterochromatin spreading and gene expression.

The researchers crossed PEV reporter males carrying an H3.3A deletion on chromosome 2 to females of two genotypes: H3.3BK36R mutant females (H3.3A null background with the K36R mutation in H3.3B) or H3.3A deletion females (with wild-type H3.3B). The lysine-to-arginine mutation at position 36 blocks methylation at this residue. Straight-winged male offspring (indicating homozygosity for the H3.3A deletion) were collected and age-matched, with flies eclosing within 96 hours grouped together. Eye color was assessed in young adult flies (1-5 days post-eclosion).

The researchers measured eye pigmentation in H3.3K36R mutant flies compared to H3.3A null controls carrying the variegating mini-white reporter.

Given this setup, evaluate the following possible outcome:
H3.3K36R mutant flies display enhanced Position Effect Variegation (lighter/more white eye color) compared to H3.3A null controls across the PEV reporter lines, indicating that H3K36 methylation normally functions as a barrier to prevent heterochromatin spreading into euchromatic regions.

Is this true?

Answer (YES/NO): NO